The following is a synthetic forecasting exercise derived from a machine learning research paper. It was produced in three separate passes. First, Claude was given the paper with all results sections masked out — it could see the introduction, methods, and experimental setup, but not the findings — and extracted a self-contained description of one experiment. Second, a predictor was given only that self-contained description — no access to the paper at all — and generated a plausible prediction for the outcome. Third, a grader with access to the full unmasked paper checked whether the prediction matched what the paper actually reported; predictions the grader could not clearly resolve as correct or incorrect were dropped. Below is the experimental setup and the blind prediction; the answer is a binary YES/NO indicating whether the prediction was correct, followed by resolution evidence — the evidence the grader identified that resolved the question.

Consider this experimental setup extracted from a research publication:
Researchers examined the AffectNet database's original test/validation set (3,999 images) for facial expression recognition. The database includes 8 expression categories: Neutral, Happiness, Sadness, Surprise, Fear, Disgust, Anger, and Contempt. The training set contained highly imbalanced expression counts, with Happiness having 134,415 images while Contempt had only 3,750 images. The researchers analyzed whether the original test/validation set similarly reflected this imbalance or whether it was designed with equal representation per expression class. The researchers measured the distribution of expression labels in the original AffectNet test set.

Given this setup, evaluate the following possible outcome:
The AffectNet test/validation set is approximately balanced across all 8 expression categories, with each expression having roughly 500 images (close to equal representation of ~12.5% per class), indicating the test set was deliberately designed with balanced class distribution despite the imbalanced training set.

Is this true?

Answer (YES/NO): YES